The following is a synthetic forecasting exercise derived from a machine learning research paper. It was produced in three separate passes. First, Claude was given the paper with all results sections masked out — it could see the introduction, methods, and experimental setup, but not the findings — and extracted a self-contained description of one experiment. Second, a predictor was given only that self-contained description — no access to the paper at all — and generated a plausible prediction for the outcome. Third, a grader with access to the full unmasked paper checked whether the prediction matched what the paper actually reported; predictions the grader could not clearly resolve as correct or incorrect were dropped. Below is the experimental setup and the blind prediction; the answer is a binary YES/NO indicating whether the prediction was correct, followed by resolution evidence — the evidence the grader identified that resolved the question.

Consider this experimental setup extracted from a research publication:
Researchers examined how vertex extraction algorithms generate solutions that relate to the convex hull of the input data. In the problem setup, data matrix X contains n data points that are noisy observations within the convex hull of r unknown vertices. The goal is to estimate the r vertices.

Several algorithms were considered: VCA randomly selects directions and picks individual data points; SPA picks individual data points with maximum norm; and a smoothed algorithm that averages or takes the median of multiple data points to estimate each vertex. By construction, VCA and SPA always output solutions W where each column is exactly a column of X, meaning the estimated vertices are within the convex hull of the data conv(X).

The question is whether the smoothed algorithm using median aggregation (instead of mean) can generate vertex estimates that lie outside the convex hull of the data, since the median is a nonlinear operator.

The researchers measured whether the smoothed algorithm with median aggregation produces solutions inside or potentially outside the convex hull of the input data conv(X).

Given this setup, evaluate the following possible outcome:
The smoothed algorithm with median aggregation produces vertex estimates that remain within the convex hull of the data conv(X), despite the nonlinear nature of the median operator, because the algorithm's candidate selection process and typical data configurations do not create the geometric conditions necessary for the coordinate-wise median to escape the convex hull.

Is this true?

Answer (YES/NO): NO